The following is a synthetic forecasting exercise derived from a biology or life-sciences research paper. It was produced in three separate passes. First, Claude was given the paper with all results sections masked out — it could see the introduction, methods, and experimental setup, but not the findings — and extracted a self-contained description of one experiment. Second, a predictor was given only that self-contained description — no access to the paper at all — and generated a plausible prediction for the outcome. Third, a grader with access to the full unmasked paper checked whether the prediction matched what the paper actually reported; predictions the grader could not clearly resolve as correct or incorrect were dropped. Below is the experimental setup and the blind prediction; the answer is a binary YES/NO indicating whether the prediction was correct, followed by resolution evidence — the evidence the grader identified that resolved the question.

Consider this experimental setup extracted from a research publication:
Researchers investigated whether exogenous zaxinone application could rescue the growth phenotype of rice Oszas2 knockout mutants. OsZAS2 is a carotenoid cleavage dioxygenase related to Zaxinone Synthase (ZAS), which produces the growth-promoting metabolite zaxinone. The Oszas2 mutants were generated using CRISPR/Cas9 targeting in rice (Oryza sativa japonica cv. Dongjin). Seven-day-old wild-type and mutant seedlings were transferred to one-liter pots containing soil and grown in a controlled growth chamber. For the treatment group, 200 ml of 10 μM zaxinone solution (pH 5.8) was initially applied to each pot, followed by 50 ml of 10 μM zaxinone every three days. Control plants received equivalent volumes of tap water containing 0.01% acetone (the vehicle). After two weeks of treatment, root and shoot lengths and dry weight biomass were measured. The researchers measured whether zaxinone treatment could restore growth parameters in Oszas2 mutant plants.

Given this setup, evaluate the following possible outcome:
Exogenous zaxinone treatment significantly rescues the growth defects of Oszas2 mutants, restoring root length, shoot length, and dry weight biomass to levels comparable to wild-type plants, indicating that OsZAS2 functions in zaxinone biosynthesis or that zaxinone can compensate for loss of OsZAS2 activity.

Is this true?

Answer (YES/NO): NO